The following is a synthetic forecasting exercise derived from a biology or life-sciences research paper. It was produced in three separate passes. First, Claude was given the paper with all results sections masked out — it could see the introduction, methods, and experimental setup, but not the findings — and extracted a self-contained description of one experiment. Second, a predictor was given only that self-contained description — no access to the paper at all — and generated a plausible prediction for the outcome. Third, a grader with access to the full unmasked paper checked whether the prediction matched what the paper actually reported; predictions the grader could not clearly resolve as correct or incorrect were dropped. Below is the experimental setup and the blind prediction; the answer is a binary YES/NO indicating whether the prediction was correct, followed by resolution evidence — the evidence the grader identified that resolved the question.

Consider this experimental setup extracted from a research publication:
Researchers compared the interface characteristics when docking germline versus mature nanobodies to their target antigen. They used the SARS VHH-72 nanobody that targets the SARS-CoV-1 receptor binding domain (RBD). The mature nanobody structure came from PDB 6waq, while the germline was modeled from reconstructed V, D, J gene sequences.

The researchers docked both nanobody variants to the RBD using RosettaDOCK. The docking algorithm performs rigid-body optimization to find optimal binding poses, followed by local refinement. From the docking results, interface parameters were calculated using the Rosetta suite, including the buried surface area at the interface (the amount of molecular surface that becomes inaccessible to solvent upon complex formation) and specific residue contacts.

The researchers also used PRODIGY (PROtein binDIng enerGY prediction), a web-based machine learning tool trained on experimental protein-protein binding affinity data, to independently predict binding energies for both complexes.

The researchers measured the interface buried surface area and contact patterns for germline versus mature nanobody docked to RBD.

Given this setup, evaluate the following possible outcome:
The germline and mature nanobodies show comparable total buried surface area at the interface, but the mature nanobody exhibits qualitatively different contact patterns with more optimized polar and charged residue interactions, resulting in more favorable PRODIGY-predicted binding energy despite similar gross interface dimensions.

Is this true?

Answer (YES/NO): NO